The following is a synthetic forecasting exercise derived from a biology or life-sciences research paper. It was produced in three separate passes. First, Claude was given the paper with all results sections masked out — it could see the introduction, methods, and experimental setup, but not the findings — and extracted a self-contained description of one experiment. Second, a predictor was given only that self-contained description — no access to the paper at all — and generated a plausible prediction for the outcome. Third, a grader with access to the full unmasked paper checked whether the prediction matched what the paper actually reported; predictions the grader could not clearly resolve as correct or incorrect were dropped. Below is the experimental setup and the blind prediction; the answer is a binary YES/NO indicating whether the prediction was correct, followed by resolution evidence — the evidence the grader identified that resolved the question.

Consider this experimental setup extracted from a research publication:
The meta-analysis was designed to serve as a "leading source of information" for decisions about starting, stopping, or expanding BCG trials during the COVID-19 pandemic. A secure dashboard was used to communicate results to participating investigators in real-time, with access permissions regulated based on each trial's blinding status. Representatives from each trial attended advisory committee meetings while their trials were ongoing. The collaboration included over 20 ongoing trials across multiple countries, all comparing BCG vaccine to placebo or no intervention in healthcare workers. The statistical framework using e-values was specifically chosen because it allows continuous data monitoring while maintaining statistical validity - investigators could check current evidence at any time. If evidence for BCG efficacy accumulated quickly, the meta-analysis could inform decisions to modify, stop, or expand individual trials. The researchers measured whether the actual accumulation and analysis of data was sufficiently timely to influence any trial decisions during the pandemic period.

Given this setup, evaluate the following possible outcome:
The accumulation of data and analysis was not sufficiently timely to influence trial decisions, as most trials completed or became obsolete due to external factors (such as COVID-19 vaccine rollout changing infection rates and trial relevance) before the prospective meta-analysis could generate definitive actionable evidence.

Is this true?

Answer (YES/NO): YES